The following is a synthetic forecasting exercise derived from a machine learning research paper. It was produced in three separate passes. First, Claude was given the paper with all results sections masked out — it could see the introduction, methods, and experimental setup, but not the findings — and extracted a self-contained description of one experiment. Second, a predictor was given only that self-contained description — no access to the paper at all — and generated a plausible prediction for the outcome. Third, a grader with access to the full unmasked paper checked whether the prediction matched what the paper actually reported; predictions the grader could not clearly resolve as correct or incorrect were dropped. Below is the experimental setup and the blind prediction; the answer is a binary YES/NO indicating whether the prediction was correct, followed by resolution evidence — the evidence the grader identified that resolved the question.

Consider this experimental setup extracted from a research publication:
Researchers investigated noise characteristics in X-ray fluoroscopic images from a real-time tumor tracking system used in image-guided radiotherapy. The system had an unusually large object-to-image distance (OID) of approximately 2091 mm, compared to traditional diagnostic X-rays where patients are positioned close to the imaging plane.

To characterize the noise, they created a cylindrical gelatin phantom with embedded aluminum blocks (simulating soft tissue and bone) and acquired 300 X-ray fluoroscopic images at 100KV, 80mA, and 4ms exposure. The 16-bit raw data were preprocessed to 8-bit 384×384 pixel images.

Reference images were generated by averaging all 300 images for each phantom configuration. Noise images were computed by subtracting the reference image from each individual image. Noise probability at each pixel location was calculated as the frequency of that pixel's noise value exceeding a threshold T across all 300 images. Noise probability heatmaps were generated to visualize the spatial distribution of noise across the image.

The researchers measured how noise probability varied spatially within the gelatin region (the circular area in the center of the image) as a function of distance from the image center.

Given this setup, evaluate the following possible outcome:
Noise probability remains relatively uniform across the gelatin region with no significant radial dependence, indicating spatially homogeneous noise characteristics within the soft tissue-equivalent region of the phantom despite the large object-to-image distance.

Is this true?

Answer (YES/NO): NO